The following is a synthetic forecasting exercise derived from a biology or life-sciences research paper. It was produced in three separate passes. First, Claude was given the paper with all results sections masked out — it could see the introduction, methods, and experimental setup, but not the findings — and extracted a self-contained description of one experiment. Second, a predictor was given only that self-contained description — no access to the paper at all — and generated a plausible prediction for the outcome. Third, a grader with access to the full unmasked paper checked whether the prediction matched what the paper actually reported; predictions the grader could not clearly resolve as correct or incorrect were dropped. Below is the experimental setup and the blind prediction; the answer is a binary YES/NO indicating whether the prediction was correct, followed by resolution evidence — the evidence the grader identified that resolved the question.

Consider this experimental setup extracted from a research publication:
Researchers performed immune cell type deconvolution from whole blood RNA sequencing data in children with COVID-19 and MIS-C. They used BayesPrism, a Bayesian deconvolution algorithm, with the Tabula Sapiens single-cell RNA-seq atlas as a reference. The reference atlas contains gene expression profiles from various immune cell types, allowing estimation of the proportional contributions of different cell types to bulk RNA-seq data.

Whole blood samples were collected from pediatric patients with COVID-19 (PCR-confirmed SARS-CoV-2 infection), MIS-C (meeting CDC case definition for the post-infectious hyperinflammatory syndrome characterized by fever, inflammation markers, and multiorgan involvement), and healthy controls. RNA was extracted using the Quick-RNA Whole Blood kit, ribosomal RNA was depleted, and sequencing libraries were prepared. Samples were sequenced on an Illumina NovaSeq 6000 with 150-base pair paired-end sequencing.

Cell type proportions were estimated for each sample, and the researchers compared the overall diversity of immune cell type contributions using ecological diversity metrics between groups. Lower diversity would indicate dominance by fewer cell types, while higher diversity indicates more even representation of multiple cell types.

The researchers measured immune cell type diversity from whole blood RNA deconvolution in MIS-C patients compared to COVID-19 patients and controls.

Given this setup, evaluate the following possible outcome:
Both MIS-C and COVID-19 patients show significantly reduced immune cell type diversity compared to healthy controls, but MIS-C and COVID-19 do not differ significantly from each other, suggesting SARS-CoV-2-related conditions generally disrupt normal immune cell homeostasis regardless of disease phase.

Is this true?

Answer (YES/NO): NO